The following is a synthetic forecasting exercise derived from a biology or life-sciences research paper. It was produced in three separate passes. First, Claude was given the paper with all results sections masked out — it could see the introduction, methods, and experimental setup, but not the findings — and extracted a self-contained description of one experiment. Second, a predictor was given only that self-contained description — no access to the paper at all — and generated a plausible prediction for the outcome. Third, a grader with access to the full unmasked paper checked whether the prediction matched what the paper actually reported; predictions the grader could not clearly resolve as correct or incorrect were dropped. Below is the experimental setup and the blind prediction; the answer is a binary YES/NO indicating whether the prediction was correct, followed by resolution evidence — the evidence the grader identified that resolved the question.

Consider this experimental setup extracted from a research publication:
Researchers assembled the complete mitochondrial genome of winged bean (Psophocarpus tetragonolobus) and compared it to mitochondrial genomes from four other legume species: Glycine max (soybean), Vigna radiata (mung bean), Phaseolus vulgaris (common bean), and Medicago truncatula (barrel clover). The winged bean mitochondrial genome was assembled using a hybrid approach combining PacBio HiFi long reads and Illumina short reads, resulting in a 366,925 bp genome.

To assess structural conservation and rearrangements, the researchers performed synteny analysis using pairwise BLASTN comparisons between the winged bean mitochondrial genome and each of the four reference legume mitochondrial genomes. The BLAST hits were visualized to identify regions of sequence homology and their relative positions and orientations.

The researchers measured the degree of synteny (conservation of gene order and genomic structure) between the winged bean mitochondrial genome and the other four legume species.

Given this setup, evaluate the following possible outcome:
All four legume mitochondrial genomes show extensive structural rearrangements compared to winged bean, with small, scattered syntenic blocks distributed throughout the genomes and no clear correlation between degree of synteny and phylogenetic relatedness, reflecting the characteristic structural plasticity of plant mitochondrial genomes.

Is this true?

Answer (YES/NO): NO